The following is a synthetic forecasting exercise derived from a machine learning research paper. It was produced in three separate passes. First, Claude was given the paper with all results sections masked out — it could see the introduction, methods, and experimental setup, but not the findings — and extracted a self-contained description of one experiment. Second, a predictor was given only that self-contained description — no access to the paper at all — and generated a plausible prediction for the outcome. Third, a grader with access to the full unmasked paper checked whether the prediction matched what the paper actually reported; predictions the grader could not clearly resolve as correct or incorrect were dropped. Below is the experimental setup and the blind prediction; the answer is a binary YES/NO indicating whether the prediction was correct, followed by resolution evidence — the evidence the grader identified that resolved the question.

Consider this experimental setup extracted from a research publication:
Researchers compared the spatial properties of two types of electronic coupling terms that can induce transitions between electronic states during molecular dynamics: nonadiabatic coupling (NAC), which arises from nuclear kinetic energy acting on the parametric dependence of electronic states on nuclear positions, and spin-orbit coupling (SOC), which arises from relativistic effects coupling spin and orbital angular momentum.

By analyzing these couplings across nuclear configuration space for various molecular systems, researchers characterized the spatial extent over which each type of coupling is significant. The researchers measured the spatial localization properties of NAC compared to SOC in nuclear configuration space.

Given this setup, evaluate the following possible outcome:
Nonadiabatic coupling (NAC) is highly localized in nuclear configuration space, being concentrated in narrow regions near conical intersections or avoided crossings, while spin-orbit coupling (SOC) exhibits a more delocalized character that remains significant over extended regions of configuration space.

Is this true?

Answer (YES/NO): YES